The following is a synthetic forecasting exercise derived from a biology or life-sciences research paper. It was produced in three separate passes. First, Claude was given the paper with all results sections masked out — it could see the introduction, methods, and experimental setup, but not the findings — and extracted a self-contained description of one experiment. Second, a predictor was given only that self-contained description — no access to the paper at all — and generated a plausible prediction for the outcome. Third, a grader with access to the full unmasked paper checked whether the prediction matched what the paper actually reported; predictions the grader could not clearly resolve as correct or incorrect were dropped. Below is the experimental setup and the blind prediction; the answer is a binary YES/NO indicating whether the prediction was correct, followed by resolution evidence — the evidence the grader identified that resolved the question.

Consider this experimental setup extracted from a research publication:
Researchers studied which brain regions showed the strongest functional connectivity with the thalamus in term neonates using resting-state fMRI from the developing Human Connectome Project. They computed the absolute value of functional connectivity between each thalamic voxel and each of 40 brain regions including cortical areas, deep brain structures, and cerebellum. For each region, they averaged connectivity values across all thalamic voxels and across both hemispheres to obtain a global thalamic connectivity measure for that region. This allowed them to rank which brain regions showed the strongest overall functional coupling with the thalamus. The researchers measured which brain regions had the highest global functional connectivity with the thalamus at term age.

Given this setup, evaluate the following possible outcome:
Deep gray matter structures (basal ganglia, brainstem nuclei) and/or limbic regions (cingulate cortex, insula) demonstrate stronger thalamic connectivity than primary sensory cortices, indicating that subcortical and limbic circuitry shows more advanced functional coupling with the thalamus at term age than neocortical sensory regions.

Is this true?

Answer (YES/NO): NO